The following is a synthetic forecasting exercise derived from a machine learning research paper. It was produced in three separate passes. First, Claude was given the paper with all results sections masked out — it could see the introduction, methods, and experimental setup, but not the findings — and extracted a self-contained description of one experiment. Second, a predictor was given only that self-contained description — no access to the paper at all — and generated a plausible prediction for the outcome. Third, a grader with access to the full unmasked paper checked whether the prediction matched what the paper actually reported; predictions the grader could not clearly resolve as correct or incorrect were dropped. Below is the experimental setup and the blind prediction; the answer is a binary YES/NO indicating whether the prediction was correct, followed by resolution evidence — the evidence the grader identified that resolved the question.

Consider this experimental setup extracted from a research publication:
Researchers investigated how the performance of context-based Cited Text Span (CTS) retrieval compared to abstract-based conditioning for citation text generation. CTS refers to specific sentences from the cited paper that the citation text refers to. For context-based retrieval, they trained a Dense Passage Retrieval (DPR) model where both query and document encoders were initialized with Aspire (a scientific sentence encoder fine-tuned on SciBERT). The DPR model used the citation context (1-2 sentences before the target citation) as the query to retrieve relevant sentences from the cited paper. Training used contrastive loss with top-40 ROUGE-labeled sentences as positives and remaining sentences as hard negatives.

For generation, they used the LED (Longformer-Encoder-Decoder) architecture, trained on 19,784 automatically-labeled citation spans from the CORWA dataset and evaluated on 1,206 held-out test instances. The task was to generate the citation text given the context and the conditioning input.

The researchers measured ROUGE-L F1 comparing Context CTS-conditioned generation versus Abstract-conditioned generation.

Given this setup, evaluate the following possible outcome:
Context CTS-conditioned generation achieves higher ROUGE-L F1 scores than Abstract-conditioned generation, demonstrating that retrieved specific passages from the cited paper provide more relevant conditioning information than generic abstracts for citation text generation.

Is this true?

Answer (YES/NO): YES